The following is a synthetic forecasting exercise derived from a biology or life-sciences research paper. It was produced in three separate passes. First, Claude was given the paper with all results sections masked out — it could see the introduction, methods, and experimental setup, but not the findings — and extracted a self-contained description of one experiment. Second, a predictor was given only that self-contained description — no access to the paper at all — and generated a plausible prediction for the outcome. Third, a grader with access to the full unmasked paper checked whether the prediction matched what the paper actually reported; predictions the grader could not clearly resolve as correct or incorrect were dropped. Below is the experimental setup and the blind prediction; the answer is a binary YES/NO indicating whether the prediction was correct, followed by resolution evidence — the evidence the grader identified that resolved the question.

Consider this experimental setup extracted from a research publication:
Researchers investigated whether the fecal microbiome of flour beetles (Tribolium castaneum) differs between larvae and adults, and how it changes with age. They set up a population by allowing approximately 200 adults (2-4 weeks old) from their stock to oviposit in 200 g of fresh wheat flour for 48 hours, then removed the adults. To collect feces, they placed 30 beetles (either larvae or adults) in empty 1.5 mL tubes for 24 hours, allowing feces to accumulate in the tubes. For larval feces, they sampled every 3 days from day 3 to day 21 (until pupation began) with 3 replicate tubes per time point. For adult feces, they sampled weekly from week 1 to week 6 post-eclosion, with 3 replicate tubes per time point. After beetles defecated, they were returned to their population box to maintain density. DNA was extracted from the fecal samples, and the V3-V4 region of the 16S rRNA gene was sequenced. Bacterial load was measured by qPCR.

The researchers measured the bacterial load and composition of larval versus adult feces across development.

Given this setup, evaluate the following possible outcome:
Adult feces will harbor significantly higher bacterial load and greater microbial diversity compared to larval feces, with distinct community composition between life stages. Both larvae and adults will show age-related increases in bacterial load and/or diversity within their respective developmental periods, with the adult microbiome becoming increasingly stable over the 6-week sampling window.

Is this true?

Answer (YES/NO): NO